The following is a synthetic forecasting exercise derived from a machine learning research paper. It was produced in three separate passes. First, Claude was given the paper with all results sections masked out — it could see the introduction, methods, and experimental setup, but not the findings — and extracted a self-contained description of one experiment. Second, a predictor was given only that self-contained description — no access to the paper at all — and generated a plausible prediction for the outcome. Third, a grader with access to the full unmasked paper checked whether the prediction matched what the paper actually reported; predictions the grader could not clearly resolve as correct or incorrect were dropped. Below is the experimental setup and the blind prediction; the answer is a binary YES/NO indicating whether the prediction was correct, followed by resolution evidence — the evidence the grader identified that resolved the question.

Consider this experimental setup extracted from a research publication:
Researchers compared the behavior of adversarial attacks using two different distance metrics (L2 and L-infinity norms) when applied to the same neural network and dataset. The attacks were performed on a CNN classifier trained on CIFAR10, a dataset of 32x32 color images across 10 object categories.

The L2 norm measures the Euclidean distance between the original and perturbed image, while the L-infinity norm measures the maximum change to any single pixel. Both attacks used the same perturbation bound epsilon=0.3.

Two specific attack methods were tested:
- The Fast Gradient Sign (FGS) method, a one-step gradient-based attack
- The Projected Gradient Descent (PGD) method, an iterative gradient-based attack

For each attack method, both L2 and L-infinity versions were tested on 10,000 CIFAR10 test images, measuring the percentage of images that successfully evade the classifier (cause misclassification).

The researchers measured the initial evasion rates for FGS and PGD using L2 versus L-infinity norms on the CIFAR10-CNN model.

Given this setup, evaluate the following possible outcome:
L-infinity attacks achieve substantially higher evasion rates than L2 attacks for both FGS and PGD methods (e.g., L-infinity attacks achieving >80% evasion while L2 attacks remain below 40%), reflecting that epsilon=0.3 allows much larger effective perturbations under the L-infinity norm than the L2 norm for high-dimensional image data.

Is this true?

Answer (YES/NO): YES